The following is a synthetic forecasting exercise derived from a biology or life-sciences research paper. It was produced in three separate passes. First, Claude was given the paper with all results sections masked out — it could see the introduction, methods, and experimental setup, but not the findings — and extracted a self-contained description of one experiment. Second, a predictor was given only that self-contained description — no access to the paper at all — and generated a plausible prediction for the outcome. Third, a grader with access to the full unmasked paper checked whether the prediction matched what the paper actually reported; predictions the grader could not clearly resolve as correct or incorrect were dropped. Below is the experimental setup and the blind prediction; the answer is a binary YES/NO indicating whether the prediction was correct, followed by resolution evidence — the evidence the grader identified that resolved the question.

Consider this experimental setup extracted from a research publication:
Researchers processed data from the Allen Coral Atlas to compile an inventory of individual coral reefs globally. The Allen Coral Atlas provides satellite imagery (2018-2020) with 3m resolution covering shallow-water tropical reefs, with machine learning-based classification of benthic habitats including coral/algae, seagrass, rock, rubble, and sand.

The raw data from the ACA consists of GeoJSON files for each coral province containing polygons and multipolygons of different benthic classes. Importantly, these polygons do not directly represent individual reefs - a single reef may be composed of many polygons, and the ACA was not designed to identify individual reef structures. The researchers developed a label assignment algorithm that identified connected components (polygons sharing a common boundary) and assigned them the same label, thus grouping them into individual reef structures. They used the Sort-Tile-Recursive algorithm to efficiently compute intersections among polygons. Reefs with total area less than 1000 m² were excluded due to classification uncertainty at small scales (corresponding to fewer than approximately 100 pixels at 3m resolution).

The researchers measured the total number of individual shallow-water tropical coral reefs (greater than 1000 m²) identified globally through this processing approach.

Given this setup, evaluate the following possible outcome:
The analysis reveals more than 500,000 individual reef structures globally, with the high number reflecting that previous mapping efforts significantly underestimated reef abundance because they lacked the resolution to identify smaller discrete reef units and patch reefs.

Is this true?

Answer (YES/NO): YES